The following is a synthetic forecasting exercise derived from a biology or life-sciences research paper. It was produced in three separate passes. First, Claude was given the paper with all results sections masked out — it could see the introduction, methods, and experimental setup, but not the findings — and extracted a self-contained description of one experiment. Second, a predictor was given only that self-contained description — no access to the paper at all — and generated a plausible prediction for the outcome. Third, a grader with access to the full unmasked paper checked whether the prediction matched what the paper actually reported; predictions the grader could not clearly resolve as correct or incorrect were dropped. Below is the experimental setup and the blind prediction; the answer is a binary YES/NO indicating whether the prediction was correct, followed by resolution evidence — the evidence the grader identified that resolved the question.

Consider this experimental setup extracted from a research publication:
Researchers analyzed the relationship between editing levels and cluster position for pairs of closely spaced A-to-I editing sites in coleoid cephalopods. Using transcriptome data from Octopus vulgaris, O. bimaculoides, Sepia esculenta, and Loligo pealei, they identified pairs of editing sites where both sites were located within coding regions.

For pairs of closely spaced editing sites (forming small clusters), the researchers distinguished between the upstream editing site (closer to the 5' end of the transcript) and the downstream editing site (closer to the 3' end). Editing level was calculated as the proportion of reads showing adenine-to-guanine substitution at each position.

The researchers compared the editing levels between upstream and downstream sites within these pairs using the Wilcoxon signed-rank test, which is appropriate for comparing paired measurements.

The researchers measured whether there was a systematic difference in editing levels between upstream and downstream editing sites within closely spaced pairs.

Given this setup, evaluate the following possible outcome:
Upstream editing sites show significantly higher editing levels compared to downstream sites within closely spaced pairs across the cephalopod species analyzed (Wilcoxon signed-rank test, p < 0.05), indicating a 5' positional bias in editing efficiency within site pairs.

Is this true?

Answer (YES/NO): NO